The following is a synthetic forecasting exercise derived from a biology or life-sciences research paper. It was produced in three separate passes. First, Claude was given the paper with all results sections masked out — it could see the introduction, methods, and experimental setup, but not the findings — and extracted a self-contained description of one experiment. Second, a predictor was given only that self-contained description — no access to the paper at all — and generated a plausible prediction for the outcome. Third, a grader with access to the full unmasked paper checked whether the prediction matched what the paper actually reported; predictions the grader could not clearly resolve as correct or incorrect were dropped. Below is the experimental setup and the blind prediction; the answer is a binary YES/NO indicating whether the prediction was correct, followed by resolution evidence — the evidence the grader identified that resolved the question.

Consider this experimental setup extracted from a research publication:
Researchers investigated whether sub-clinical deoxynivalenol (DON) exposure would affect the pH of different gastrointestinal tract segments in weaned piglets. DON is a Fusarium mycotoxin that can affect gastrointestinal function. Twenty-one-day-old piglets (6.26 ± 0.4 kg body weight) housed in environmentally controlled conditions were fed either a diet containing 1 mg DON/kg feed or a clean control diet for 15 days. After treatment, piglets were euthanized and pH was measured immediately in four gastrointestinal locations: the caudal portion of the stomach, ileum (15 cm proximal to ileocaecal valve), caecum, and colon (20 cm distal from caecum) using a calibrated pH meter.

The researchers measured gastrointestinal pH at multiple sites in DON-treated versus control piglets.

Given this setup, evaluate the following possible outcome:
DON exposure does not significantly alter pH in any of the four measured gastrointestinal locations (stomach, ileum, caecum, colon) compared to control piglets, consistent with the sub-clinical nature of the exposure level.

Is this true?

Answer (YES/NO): YES